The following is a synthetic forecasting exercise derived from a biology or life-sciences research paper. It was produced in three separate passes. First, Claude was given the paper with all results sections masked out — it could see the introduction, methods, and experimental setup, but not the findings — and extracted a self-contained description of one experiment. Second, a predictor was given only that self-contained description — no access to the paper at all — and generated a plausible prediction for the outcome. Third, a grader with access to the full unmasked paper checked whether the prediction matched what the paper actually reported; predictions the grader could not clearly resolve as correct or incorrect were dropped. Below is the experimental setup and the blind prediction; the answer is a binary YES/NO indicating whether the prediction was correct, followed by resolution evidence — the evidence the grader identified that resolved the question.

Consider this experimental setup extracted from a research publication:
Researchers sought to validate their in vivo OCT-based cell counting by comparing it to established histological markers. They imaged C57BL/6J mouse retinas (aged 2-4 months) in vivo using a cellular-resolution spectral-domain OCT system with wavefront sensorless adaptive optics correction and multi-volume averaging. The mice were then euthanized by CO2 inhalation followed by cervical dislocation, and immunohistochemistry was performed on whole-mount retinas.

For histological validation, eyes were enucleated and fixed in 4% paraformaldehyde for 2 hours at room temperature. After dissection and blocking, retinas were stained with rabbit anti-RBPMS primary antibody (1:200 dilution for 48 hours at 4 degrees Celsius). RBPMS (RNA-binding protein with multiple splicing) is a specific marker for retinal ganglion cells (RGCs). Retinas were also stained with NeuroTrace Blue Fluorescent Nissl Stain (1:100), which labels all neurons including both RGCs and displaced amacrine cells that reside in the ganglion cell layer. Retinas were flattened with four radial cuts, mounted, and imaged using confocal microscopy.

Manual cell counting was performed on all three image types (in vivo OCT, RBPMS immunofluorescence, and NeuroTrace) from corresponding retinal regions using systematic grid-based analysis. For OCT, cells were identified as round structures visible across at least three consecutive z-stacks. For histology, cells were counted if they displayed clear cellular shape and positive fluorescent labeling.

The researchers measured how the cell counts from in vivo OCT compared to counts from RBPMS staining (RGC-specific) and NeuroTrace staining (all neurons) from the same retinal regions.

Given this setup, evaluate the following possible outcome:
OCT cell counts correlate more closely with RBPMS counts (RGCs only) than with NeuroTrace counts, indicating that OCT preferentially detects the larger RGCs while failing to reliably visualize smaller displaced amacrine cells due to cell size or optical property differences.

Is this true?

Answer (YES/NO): YES